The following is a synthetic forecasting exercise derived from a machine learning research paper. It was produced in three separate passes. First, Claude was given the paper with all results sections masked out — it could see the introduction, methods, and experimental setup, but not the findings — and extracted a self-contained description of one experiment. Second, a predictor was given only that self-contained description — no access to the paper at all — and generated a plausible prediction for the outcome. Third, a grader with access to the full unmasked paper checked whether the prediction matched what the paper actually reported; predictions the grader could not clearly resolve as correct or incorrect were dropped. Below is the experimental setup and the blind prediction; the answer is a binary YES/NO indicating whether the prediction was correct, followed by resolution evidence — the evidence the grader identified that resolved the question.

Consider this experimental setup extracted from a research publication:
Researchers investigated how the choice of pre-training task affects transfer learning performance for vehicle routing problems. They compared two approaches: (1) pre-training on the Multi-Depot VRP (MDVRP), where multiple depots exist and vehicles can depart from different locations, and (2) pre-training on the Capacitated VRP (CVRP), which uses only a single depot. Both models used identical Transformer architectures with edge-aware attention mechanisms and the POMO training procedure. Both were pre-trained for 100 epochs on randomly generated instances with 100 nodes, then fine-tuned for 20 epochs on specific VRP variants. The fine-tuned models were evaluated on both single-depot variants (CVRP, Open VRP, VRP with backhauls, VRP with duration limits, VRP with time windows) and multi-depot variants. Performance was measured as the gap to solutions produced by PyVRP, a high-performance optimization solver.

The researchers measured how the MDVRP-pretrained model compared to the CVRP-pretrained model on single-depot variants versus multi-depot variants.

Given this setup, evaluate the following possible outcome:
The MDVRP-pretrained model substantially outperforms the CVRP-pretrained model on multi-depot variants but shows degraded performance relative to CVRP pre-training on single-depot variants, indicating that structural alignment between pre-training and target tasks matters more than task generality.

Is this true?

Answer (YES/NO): NO